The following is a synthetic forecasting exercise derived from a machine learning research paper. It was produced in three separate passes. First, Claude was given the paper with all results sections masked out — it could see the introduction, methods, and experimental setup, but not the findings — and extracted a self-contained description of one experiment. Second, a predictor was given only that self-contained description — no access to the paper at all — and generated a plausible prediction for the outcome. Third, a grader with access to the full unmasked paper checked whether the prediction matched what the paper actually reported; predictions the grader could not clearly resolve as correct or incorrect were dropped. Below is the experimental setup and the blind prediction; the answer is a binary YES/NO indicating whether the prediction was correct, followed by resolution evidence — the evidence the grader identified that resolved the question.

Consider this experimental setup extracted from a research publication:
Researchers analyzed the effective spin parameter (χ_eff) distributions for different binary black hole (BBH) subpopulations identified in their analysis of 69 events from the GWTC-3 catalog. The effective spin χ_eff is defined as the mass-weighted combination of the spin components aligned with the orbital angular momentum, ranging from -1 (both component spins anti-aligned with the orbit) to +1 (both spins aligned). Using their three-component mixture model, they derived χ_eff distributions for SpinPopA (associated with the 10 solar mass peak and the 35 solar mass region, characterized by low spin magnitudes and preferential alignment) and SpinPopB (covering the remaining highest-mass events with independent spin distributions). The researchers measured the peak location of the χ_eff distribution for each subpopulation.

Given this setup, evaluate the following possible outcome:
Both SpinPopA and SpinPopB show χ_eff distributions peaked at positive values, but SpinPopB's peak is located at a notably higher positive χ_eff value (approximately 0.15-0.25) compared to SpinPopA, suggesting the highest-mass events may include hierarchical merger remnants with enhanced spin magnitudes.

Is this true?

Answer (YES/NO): NO